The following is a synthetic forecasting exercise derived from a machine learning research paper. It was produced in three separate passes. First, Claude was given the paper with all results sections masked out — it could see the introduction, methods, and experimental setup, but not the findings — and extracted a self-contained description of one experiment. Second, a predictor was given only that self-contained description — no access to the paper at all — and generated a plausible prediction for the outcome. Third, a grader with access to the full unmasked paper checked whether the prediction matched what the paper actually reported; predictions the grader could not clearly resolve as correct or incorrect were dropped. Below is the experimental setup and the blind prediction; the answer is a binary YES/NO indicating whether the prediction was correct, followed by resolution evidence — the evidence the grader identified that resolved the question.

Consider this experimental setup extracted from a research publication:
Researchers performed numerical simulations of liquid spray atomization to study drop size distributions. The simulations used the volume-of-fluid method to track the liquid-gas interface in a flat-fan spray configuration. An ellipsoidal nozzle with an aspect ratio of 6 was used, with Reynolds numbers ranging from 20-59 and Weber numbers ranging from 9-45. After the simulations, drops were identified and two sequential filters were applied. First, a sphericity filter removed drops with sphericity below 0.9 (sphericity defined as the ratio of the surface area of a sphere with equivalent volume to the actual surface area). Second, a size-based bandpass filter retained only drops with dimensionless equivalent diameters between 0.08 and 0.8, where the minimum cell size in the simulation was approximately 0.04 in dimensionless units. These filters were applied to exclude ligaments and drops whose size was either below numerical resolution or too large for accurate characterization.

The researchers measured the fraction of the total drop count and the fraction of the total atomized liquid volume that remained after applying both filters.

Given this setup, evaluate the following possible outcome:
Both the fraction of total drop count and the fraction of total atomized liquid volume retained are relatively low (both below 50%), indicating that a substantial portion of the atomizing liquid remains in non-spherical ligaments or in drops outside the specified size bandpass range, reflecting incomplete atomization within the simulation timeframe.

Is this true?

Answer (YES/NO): NO